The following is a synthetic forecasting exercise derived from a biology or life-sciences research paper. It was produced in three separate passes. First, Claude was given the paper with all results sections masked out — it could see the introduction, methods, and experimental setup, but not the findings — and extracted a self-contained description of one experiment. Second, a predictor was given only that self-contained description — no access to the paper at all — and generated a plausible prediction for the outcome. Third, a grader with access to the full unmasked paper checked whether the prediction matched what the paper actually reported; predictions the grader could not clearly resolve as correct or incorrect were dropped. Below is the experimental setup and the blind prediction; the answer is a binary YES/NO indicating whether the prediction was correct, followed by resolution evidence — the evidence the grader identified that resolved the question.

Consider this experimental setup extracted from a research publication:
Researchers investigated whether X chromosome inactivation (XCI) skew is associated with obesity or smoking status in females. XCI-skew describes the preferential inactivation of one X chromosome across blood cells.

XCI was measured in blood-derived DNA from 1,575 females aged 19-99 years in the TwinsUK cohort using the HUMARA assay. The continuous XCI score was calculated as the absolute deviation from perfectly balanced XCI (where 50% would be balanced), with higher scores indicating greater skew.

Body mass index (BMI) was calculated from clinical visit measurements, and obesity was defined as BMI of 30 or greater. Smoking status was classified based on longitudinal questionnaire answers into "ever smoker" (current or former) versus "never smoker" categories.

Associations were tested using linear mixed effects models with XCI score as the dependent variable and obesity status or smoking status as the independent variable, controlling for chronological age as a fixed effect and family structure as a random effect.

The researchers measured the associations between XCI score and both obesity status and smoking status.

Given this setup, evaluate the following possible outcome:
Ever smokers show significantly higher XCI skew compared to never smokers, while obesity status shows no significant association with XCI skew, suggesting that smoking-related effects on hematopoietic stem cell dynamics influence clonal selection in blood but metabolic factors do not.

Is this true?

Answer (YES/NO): NO